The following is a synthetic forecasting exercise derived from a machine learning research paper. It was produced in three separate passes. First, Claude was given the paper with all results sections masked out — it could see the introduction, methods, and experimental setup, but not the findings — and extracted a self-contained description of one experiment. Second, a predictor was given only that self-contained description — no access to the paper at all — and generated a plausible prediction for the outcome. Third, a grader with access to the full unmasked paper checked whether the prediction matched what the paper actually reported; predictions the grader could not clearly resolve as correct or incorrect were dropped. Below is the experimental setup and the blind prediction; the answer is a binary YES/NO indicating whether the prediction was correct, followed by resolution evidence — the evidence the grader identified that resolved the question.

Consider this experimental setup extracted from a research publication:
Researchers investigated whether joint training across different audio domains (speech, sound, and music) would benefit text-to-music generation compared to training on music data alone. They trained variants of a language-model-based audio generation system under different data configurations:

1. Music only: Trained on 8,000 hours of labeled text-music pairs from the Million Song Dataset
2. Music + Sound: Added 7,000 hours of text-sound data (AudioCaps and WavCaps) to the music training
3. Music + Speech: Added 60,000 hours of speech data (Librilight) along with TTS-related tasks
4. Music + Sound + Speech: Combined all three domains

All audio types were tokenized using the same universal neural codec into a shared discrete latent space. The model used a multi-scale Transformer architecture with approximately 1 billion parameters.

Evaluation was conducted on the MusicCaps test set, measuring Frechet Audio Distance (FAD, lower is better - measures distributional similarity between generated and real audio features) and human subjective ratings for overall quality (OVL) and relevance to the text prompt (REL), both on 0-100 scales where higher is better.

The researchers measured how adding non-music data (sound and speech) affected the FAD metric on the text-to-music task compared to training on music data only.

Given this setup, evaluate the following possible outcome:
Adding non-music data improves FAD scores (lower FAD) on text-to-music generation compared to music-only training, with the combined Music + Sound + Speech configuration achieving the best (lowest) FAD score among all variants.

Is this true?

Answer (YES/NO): YES